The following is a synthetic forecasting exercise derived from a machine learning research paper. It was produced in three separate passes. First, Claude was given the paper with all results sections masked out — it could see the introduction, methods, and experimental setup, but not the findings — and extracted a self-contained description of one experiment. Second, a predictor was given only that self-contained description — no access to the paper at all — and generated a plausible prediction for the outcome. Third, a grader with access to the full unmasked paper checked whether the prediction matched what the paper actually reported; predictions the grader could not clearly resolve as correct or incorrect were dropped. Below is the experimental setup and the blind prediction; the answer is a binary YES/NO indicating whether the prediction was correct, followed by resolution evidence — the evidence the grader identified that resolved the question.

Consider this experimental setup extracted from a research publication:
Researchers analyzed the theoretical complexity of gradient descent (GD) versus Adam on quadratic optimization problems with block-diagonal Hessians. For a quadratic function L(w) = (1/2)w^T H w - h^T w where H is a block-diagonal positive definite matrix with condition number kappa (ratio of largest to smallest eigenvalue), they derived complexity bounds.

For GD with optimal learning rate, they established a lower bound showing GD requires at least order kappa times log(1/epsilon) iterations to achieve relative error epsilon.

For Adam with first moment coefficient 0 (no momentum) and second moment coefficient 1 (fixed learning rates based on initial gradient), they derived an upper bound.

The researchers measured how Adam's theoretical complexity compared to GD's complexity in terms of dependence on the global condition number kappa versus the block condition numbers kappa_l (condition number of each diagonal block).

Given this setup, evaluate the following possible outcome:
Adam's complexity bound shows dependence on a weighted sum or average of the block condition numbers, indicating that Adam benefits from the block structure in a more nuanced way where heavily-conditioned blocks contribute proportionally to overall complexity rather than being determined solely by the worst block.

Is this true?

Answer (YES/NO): NO